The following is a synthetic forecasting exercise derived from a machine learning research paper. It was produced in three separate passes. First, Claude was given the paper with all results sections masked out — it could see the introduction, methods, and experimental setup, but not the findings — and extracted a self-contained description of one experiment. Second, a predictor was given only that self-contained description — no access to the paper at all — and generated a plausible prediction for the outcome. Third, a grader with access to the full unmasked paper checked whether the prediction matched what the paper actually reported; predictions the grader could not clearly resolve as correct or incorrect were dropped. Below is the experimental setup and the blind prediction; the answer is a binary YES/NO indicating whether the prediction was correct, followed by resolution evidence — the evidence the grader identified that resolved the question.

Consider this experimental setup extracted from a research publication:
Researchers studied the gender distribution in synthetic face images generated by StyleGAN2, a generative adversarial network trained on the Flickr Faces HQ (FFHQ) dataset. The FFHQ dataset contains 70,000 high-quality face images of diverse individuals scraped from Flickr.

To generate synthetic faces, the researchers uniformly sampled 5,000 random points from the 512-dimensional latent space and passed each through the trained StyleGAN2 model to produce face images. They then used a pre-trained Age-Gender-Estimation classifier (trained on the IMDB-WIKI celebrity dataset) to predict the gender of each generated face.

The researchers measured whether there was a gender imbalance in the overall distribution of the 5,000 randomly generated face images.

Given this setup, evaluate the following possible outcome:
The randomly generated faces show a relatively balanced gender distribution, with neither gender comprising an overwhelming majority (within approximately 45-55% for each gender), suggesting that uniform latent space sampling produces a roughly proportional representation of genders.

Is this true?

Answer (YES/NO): NO